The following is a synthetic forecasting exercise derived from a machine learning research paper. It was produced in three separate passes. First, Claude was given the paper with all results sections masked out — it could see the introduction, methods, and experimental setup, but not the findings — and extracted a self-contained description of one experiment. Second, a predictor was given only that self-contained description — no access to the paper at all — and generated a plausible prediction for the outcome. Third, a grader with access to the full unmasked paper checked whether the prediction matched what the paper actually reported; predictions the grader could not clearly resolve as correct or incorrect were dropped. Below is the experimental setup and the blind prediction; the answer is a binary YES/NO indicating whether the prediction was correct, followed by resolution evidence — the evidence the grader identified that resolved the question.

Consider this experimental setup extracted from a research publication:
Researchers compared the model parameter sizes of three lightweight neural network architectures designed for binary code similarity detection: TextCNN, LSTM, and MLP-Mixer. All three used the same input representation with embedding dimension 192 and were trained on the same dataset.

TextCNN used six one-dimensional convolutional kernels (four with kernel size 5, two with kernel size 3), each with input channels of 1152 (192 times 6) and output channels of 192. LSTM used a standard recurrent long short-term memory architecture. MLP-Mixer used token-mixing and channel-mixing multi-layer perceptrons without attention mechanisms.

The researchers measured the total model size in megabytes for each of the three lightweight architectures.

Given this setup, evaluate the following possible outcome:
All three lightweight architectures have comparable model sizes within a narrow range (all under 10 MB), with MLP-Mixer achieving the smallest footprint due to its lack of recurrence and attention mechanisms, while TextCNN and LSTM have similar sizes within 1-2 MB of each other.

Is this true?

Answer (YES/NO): NO